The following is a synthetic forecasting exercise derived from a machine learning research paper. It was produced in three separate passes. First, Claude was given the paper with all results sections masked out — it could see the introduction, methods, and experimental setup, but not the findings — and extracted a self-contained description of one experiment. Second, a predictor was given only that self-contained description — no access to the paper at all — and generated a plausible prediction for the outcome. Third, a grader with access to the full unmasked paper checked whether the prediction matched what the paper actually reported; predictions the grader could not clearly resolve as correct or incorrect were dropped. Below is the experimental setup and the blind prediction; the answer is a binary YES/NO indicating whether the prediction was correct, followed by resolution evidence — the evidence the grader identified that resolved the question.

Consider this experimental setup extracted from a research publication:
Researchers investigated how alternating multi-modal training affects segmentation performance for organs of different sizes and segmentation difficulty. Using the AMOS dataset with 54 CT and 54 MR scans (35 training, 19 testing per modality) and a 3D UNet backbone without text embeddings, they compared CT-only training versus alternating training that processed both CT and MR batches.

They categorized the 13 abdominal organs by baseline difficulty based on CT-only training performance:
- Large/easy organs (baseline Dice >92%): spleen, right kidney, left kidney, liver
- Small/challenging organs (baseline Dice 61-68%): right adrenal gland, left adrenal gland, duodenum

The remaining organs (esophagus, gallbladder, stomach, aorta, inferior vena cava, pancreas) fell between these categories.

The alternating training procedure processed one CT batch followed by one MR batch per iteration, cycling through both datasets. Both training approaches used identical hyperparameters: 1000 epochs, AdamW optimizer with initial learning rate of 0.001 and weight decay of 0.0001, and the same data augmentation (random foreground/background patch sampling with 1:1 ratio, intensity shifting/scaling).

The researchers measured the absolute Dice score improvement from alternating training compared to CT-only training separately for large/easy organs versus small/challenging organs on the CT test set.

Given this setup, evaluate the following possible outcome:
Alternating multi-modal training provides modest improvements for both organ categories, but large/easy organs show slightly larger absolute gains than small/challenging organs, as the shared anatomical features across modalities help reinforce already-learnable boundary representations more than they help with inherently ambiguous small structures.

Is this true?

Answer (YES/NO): NO